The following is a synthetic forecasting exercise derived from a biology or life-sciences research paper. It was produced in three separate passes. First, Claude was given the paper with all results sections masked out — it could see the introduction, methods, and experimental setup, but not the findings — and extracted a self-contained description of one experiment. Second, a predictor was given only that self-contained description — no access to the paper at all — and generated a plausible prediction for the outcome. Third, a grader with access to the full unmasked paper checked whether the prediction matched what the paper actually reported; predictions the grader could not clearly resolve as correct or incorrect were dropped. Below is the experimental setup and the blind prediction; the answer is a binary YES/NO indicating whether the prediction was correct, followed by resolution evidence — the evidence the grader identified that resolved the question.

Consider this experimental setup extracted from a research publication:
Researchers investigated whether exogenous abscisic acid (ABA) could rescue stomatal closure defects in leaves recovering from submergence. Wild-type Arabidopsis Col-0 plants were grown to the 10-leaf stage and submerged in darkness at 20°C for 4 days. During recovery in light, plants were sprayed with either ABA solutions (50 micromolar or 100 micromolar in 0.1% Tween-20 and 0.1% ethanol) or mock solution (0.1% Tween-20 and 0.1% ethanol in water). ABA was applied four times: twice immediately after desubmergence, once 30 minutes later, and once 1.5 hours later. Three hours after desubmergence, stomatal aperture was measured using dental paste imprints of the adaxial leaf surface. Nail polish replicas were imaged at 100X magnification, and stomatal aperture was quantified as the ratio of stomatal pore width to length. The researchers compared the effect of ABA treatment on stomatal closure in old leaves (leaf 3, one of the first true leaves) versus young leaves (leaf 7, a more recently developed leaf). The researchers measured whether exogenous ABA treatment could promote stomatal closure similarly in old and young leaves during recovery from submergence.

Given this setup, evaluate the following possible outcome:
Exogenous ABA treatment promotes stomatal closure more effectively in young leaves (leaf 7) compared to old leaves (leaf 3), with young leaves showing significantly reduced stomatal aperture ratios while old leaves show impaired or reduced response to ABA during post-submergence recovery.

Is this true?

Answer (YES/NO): YES